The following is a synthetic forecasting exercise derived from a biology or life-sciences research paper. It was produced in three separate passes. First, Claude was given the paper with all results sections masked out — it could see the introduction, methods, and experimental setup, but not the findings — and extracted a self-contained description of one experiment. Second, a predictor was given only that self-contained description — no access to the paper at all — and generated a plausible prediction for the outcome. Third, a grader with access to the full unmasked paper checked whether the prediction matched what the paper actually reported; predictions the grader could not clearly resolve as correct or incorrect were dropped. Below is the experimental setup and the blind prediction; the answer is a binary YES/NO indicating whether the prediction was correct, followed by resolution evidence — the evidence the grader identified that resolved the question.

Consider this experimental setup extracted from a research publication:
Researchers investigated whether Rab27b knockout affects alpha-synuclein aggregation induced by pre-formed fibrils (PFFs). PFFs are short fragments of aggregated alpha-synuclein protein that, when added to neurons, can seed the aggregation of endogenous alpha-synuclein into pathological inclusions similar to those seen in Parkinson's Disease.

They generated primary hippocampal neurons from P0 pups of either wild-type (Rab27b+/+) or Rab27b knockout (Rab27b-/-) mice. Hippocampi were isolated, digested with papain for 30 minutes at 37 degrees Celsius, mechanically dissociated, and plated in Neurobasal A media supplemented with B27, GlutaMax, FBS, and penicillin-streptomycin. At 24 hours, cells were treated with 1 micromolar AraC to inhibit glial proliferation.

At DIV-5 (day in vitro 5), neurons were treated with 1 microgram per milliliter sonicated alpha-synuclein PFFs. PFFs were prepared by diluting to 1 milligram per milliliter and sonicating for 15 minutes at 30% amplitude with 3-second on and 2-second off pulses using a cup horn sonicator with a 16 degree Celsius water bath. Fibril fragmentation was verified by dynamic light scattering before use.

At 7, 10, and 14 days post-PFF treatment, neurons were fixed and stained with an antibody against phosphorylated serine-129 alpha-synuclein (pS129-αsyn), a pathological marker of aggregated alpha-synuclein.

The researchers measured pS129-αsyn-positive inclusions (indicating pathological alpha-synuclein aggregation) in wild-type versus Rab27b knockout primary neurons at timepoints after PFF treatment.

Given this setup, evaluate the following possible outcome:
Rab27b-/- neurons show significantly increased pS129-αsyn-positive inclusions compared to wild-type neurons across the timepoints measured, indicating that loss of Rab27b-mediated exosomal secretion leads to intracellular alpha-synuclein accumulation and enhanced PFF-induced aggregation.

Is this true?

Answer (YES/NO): NO